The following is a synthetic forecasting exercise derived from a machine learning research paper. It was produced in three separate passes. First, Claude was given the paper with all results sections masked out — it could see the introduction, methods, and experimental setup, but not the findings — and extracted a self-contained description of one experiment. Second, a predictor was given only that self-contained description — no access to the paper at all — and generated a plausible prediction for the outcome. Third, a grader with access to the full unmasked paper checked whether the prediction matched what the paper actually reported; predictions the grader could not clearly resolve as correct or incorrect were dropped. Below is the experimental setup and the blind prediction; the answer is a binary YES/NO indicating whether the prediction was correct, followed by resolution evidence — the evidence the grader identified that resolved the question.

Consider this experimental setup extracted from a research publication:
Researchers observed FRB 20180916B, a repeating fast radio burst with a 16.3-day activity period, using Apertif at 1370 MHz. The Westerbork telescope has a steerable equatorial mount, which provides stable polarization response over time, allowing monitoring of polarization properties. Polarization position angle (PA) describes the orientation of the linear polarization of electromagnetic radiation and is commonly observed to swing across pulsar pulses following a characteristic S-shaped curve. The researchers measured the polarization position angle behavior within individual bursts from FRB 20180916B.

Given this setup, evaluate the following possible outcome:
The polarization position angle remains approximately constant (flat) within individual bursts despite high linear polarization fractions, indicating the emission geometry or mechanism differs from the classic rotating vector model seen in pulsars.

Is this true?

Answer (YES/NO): YES